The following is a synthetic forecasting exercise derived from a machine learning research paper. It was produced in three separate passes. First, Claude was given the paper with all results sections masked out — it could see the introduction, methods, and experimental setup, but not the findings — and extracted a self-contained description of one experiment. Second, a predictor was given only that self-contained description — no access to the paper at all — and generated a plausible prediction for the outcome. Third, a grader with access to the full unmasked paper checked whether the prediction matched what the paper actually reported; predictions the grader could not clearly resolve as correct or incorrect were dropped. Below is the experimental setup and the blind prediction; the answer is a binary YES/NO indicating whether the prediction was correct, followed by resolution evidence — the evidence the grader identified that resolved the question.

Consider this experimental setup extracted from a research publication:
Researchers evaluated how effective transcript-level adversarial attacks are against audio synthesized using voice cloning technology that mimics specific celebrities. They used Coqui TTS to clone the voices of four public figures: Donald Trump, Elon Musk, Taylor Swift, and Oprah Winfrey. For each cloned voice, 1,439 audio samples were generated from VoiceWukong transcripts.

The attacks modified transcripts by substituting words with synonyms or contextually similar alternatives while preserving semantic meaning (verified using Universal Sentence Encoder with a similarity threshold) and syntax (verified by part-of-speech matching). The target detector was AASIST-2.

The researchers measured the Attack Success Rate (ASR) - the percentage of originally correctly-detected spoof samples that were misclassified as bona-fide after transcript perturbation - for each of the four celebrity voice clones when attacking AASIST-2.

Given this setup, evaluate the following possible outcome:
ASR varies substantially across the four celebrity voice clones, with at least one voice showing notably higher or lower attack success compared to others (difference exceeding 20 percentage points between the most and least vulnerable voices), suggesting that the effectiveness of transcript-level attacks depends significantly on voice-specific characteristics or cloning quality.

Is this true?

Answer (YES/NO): YES